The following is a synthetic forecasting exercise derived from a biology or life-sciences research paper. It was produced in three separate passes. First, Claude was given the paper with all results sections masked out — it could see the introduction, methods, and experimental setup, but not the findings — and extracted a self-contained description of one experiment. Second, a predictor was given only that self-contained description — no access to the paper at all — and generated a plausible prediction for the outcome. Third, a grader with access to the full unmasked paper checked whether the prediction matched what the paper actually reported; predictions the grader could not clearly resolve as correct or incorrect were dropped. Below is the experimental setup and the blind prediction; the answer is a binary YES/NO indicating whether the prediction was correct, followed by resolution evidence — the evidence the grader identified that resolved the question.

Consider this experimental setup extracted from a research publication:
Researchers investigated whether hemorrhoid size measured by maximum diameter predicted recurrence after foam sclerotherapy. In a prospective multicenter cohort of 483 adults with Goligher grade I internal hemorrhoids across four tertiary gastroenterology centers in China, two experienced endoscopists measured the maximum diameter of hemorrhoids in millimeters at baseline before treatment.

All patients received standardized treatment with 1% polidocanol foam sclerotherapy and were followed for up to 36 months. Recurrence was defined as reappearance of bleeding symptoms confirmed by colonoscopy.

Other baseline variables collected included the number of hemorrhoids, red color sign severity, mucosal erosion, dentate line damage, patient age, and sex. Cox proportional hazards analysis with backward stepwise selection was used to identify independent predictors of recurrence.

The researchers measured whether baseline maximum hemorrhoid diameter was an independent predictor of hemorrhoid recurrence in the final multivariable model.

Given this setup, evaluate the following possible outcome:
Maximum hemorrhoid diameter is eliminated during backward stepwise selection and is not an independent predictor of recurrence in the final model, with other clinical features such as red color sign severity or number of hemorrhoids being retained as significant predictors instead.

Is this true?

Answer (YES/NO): NO